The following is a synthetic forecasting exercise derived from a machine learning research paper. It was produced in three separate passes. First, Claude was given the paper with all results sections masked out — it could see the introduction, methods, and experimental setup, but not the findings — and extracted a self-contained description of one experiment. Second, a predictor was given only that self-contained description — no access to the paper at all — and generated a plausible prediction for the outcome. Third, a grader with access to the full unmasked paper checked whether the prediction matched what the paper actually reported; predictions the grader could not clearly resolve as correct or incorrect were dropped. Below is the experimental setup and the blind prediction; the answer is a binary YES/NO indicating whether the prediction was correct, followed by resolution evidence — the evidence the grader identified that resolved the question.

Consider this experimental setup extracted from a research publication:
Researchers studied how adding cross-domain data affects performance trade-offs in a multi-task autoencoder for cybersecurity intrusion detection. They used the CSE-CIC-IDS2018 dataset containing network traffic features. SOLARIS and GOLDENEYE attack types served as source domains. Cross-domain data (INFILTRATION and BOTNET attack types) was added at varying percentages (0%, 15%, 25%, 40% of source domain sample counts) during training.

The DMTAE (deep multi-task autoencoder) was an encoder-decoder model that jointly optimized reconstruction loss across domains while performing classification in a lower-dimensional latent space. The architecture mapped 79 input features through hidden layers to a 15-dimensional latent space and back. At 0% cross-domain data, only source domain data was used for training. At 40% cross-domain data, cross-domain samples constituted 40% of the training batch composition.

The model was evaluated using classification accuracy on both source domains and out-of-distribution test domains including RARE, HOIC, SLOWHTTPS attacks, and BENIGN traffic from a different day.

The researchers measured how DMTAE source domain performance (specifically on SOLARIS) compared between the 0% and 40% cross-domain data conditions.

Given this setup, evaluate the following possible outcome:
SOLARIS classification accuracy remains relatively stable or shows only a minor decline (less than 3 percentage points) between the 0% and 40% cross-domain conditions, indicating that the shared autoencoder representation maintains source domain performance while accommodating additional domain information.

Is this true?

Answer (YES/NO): NO